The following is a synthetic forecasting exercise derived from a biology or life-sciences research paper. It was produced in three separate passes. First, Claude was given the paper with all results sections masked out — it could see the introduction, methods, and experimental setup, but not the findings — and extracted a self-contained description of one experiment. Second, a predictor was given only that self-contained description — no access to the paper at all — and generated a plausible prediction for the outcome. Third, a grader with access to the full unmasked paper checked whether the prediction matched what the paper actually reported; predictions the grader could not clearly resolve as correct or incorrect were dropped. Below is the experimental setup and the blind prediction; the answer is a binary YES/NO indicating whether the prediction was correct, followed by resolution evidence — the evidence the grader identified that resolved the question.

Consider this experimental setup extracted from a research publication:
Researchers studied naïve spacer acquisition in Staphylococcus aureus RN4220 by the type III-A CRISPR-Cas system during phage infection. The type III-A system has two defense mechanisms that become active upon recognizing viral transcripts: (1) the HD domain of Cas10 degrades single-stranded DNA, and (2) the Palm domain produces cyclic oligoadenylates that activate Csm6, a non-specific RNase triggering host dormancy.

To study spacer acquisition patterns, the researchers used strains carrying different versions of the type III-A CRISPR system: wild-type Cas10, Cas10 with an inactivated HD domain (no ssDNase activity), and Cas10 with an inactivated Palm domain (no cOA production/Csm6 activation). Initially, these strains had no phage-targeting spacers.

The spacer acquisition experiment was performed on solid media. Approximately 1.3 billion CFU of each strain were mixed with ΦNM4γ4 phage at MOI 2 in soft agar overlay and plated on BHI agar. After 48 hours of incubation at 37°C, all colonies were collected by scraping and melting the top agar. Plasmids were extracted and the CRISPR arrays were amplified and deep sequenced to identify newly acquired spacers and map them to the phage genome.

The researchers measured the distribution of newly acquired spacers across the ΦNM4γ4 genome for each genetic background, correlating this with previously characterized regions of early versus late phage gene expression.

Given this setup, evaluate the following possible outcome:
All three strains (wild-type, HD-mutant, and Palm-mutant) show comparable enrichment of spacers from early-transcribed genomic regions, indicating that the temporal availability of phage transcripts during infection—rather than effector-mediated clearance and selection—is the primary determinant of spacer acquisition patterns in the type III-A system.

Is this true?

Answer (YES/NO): NO